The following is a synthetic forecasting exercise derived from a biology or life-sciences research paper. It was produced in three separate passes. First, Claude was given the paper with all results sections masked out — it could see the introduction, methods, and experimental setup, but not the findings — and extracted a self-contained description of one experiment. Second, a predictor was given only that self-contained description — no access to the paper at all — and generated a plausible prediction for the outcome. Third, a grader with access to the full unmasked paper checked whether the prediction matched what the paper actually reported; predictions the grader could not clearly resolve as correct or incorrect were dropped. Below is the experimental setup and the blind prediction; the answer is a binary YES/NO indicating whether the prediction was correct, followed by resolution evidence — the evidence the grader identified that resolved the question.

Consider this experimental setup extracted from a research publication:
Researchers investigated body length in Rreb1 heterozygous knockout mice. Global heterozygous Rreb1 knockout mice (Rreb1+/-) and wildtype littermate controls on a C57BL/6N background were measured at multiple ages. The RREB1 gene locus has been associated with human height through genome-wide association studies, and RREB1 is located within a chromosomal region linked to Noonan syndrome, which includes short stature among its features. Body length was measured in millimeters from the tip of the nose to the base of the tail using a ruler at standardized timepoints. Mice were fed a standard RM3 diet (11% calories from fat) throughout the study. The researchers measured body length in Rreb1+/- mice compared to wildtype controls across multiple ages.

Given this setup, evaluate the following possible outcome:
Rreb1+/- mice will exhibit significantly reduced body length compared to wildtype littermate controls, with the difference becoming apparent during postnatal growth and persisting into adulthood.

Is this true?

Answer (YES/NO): NO